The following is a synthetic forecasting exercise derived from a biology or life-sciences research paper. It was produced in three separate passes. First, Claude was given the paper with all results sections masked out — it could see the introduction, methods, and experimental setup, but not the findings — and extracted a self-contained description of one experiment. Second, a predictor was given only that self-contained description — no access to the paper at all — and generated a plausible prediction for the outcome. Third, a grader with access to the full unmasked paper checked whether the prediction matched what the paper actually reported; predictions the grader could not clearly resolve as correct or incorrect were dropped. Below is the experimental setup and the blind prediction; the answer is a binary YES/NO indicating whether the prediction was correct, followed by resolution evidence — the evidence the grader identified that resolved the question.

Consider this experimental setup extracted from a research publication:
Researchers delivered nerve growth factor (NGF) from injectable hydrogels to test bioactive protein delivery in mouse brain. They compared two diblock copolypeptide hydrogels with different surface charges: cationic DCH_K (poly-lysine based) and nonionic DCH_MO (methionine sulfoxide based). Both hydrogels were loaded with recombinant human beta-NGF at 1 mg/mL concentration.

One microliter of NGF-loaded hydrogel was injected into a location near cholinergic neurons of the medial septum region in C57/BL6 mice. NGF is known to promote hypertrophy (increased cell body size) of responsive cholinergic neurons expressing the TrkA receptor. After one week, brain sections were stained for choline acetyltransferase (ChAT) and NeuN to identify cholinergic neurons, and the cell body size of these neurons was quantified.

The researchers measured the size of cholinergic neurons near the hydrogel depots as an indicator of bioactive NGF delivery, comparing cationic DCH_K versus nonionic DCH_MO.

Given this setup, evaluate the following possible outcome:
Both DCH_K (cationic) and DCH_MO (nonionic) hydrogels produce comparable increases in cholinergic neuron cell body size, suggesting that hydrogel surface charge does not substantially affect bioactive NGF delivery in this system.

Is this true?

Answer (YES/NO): YES